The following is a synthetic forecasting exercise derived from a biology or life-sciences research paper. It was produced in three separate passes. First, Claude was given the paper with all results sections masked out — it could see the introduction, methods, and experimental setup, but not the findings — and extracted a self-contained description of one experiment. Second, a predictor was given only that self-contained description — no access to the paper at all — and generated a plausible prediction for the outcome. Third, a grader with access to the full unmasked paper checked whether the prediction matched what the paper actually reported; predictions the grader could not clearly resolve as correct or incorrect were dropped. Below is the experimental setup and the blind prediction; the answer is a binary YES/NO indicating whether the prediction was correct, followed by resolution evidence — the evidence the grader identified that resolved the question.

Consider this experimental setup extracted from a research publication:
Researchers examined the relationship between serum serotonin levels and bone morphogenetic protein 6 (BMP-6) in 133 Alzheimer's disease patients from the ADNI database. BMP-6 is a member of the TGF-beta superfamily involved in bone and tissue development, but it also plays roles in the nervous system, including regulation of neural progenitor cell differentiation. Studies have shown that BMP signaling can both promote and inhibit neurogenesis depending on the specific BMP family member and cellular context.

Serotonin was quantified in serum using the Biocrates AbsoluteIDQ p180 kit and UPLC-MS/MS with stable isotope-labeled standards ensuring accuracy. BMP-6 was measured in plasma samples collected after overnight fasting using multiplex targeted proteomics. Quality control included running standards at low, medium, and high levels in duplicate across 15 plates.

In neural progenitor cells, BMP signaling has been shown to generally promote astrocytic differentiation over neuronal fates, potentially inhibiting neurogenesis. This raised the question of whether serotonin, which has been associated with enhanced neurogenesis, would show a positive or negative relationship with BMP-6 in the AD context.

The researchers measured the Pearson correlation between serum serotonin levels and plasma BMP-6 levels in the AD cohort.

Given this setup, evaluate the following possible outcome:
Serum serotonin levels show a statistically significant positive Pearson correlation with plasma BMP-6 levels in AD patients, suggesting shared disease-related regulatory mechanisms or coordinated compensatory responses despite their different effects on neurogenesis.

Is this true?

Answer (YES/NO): YES